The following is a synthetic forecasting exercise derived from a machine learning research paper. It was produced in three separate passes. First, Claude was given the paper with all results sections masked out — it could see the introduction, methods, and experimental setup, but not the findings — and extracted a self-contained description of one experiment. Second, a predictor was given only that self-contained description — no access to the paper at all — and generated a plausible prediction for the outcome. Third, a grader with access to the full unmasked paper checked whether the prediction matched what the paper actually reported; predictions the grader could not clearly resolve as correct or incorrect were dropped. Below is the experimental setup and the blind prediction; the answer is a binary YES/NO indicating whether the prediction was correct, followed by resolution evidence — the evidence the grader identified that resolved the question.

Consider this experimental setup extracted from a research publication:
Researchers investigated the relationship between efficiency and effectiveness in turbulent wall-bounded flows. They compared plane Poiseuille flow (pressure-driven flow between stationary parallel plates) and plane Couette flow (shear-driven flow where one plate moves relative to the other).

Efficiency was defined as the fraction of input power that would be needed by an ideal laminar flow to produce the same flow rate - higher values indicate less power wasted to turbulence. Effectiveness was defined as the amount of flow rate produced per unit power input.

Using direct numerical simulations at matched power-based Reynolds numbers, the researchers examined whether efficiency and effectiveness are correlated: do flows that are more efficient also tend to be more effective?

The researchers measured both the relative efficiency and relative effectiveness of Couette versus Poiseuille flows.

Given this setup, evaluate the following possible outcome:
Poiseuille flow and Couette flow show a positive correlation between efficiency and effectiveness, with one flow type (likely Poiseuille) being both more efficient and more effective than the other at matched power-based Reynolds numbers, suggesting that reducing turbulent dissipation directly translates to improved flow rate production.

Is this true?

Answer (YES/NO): NO